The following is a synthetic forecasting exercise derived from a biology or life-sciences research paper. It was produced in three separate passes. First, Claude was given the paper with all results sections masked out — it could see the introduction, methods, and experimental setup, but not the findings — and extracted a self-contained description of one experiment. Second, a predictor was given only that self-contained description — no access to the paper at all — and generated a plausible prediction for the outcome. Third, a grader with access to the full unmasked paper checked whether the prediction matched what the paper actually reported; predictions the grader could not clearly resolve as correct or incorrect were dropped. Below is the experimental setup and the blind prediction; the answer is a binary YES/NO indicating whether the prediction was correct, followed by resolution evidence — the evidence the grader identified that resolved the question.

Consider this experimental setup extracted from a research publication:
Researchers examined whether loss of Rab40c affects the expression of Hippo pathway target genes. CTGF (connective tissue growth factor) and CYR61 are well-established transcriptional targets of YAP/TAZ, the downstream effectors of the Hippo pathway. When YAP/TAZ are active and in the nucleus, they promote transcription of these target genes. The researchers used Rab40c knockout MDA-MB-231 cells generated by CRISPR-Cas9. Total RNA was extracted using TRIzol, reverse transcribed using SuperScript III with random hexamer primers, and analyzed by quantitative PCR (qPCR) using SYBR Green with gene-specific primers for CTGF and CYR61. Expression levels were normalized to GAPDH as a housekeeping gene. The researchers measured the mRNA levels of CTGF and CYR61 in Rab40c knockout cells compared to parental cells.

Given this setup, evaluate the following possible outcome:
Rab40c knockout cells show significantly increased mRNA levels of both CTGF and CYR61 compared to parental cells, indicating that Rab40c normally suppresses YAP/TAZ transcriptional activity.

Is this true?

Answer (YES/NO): YES